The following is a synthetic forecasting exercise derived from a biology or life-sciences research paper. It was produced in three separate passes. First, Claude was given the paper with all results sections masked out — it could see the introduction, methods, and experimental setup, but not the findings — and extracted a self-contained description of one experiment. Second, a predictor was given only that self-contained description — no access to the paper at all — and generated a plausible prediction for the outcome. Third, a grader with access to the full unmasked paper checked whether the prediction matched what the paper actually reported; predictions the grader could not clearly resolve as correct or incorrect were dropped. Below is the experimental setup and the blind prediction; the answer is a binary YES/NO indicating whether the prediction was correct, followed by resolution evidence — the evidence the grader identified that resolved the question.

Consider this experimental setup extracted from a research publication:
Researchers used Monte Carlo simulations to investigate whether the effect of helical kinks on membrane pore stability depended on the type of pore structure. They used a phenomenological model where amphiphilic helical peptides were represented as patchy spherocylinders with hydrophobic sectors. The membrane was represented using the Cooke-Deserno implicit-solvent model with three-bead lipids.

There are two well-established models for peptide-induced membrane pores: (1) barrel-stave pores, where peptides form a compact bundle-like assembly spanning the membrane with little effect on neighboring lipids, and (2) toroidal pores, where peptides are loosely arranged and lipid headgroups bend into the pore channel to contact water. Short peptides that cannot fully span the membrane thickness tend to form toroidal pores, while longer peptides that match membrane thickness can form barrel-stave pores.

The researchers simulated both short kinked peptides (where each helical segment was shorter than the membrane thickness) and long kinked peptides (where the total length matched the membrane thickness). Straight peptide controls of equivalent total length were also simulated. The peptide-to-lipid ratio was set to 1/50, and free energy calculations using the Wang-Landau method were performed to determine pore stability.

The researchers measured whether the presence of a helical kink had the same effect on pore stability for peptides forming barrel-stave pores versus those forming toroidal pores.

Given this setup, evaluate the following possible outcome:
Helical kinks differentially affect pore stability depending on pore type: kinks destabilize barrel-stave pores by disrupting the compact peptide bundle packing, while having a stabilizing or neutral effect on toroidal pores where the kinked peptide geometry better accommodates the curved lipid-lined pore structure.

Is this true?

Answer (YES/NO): YES